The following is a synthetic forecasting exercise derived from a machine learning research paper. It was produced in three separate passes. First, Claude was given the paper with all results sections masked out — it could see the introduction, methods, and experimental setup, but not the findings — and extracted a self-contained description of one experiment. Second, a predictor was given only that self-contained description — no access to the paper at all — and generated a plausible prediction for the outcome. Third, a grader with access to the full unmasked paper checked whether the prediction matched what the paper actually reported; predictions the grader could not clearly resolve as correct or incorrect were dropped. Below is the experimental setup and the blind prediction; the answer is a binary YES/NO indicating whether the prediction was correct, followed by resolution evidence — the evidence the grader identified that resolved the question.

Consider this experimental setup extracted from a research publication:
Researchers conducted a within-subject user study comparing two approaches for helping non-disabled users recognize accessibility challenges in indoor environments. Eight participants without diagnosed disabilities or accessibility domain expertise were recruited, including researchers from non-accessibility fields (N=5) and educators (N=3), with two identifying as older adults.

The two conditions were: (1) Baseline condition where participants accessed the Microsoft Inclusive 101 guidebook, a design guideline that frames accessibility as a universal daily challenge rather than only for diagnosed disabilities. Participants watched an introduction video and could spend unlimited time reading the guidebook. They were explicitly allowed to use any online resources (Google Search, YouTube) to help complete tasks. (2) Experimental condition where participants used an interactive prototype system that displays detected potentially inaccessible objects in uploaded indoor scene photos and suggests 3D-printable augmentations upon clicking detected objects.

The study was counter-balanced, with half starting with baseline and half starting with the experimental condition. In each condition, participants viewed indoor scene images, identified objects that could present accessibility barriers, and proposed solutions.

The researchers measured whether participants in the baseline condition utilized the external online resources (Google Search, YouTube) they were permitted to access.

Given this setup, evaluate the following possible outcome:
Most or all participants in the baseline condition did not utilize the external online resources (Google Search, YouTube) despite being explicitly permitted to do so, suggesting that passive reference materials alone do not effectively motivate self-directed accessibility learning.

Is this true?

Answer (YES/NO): YES